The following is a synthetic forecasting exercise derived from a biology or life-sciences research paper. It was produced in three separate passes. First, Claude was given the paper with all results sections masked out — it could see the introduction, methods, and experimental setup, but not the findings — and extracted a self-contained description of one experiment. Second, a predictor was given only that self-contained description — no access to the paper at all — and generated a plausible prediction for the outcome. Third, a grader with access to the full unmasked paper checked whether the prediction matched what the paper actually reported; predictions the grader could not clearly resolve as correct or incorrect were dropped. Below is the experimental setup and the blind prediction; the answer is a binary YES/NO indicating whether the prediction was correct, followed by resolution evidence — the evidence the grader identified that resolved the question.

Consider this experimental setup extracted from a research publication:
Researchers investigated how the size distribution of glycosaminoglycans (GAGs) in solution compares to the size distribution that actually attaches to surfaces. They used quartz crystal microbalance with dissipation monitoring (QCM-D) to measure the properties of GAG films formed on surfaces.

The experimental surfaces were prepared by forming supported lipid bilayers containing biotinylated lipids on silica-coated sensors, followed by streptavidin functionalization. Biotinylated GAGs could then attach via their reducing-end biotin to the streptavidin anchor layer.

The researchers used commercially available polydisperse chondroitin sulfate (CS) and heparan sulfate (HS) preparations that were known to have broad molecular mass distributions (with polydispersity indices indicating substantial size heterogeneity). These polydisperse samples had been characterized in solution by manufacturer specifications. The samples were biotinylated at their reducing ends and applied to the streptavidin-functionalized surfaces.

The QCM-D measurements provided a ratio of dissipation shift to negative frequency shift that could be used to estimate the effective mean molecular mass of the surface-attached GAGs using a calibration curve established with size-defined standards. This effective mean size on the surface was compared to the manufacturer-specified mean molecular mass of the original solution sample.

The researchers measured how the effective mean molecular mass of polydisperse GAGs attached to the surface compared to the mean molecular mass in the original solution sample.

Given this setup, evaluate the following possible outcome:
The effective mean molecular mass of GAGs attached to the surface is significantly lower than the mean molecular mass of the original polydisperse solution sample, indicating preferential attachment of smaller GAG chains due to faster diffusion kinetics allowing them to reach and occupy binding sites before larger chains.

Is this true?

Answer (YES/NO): YES